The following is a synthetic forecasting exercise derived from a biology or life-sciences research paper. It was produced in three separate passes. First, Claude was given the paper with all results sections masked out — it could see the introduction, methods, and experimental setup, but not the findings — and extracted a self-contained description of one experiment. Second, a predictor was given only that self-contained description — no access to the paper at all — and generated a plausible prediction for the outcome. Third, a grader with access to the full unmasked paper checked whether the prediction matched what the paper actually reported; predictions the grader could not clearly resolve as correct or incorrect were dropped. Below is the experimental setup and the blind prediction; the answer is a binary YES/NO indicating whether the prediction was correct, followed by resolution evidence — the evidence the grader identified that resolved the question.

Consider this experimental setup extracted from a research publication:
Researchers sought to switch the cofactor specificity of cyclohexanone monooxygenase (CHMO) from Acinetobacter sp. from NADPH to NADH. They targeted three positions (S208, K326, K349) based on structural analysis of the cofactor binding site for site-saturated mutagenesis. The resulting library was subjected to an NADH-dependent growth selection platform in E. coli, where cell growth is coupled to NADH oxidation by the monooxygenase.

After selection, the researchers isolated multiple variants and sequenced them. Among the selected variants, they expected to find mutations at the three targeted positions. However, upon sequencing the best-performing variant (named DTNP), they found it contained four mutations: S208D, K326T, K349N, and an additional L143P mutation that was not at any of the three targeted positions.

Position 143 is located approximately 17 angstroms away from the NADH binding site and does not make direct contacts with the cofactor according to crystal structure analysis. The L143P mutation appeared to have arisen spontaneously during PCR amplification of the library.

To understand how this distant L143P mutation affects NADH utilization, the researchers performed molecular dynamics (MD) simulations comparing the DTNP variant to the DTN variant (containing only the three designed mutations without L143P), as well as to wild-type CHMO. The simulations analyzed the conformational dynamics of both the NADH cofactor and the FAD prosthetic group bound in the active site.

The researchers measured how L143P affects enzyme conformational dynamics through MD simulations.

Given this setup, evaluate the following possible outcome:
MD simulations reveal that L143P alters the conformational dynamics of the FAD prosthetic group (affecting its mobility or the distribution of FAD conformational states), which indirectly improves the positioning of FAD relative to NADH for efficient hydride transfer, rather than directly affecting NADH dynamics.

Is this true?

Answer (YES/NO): YES